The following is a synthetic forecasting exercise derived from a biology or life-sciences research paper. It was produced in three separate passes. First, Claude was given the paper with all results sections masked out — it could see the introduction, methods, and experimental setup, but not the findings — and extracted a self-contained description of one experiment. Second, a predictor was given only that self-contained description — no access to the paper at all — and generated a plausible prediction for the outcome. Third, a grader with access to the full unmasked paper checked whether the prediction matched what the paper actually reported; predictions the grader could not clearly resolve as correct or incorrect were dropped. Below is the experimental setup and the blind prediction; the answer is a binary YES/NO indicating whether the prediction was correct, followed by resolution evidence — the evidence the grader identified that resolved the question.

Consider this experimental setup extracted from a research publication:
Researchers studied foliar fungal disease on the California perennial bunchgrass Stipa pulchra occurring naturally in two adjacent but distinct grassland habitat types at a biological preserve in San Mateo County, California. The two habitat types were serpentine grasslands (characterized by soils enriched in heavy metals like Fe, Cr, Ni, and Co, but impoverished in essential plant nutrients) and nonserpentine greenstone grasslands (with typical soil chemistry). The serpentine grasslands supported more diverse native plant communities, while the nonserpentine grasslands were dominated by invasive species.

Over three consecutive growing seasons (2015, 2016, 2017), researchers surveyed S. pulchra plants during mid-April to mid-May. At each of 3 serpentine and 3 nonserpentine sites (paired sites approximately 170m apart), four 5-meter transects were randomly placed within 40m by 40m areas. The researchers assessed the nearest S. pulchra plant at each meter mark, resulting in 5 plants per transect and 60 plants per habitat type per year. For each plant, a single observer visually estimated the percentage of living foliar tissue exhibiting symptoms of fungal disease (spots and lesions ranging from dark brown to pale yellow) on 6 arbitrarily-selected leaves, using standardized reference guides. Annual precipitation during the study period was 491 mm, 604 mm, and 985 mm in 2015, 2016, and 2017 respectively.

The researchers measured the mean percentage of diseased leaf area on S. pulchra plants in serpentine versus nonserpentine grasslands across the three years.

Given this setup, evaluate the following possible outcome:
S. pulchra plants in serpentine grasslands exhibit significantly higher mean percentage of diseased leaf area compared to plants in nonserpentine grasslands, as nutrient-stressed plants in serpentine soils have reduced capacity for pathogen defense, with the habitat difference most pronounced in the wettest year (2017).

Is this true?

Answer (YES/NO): NO